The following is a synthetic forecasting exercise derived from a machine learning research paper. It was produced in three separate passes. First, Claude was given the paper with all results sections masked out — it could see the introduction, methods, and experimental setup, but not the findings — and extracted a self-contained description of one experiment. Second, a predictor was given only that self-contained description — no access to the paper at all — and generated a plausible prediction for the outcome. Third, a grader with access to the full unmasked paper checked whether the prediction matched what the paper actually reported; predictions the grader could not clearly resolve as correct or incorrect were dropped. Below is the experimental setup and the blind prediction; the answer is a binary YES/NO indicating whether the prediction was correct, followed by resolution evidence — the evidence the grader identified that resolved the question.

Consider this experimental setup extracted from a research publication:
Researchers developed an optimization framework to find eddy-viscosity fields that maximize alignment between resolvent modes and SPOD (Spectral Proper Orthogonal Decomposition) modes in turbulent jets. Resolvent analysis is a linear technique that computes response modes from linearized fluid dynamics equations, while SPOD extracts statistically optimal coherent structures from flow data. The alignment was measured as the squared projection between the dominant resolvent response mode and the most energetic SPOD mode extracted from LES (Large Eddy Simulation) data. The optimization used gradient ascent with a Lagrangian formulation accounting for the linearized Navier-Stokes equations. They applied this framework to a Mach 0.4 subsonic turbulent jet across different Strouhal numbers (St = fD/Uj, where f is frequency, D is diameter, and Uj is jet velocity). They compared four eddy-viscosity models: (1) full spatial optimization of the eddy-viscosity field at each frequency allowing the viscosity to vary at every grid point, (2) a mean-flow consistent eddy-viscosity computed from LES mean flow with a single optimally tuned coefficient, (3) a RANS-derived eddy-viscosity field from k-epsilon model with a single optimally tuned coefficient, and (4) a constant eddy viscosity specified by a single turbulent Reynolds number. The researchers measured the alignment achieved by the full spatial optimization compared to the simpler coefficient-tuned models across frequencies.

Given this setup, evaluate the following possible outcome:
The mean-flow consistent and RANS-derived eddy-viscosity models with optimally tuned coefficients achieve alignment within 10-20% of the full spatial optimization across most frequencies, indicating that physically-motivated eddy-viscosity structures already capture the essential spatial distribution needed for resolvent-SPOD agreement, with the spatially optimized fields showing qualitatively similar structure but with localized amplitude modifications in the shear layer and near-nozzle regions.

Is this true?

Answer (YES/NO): YES